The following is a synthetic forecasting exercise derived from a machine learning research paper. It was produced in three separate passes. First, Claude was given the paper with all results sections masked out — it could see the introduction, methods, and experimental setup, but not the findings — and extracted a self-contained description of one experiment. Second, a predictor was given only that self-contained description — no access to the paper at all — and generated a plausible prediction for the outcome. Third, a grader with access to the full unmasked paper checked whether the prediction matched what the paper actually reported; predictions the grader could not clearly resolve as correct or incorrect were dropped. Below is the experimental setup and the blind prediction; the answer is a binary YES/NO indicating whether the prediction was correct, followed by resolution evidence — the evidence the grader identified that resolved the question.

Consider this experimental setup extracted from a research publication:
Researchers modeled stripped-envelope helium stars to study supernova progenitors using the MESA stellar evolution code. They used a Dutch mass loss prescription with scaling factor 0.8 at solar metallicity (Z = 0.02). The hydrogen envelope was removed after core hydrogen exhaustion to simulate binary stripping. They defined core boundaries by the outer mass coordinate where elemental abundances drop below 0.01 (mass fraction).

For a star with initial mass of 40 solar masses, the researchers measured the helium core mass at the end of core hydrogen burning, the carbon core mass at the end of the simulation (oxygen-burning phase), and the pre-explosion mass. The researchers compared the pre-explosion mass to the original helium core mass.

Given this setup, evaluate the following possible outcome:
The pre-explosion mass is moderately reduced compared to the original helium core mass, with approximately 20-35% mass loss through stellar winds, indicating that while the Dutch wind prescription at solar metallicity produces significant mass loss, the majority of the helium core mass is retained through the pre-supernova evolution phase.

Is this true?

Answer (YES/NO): YES